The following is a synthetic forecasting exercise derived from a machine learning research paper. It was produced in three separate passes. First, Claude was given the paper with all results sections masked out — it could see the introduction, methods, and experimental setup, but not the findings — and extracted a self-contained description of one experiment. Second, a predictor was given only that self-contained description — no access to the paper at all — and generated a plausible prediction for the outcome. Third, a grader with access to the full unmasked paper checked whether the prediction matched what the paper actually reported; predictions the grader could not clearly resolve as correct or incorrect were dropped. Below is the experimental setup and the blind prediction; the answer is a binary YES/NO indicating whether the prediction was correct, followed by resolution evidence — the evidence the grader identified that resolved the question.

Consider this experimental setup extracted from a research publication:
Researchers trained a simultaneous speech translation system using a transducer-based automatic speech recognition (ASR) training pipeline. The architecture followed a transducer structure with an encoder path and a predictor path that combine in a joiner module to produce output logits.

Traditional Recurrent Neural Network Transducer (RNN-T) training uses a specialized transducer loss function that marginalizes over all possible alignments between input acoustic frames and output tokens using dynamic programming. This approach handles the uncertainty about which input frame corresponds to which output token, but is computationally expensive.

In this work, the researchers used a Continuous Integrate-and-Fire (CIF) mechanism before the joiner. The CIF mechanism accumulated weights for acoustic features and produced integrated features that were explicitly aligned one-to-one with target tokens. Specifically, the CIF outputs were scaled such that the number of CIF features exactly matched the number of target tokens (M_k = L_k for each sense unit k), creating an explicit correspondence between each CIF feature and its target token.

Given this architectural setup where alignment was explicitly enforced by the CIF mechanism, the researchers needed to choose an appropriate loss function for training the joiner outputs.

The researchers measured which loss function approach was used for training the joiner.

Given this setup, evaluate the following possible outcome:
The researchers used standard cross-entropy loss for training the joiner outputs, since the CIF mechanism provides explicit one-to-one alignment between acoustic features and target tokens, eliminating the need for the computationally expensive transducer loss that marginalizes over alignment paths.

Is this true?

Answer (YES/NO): YES